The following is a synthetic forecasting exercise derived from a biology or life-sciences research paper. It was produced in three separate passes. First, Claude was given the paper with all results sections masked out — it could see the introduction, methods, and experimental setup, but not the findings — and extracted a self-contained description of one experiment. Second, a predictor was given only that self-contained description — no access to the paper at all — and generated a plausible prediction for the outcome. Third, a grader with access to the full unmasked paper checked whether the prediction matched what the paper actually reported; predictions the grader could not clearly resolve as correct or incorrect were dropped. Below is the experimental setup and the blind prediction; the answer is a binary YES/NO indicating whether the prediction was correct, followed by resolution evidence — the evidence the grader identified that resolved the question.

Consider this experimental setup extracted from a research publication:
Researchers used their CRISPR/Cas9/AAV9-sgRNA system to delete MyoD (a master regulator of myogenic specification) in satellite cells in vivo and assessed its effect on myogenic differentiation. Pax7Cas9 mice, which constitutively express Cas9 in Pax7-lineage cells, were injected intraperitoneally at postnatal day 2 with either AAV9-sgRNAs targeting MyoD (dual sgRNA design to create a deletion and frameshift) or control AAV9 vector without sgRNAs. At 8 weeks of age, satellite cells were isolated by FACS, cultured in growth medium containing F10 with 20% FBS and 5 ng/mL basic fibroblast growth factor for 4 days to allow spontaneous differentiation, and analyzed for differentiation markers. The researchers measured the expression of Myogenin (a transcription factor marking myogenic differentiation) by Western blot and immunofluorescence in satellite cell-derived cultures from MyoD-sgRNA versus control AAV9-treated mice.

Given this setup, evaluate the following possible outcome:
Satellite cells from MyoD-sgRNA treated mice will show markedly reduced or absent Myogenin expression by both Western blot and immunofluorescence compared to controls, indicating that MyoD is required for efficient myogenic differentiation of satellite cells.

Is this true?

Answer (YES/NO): YES